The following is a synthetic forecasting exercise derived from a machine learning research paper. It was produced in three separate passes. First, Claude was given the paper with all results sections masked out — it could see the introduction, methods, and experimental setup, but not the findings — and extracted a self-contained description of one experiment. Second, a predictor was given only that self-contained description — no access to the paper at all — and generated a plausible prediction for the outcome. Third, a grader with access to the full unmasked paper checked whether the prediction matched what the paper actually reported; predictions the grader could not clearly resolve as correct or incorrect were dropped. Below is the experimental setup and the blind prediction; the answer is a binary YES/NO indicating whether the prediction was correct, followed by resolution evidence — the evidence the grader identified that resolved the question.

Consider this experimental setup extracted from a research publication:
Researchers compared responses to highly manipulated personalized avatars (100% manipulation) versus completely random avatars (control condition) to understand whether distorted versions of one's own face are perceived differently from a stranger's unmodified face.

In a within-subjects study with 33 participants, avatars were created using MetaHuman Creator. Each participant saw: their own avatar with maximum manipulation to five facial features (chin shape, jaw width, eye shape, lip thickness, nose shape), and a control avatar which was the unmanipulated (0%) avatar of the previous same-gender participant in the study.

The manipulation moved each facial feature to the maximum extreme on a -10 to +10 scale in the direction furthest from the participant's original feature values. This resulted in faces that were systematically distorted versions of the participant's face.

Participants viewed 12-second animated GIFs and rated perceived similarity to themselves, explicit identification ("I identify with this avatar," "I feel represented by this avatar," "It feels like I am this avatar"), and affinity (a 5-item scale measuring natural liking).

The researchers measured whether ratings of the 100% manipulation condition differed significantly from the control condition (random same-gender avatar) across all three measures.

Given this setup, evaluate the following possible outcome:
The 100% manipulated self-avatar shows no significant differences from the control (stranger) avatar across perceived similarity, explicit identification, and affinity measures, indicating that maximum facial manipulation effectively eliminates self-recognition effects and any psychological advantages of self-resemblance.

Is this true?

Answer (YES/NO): YES